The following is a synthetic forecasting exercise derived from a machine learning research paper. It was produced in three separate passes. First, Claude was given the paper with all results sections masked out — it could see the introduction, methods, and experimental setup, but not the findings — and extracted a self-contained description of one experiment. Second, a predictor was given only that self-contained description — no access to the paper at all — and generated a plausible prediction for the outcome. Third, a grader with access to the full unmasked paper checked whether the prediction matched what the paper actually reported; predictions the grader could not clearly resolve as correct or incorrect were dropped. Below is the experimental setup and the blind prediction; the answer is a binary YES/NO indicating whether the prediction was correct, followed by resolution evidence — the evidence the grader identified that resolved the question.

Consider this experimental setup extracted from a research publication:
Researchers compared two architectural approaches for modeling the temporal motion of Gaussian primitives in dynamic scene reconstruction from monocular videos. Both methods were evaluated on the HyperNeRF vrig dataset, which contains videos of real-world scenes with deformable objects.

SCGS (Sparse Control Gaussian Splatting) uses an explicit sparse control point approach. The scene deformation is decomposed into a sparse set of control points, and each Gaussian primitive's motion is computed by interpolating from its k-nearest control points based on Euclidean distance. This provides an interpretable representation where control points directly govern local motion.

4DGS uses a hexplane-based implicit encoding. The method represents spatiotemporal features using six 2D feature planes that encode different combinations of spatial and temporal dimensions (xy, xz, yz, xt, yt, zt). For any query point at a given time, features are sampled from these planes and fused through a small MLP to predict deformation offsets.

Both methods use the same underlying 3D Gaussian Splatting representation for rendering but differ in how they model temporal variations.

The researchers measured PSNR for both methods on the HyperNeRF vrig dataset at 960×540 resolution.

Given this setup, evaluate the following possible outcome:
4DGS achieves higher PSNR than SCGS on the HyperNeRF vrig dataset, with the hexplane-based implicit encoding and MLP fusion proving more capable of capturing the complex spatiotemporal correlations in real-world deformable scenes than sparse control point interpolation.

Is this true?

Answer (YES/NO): YES